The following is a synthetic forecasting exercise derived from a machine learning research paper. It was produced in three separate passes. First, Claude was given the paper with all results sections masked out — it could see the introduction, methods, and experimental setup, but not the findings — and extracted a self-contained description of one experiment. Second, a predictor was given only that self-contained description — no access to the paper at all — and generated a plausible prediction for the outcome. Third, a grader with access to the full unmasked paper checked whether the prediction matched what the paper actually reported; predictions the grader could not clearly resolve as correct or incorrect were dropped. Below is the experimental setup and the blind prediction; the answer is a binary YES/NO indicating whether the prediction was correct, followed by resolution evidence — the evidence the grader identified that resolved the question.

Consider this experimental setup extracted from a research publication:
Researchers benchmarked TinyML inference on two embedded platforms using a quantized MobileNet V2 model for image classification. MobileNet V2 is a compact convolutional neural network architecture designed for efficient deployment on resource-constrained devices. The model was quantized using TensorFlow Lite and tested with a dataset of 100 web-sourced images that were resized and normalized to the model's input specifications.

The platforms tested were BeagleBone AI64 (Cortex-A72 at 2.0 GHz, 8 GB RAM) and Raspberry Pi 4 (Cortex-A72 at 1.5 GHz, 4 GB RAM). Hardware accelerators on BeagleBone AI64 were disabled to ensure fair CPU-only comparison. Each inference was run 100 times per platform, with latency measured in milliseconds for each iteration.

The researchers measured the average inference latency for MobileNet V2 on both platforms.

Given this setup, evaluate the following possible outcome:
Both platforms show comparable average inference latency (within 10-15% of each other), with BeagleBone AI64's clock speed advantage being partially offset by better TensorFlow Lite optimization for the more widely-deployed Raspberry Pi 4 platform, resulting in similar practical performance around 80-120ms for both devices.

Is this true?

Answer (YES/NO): NO